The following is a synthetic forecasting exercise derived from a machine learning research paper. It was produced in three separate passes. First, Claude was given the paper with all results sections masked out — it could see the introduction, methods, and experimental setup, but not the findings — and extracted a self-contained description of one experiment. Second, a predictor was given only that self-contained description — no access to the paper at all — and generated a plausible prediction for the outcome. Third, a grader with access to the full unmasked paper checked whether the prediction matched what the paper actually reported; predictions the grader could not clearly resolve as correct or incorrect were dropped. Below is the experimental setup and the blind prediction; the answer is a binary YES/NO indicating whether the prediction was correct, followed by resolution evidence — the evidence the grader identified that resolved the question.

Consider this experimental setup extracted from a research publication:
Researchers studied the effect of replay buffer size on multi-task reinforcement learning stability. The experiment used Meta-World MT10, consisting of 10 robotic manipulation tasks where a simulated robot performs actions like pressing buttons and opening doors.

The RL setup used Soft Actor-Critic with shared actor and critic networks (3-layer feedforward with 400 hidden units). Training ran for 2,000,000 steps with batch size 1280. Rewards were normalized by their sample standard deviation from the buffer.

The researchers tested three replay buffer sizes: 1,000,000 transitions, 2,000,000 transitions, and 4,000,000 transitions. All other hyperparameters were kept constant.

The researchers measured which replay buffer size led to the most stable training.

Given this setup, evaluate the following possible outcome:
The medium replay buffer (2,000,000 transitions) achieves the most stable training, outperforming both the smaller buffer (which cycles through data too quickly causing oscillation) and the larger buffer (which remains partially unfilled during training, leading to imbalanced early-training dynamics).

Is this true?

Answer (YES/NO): NO